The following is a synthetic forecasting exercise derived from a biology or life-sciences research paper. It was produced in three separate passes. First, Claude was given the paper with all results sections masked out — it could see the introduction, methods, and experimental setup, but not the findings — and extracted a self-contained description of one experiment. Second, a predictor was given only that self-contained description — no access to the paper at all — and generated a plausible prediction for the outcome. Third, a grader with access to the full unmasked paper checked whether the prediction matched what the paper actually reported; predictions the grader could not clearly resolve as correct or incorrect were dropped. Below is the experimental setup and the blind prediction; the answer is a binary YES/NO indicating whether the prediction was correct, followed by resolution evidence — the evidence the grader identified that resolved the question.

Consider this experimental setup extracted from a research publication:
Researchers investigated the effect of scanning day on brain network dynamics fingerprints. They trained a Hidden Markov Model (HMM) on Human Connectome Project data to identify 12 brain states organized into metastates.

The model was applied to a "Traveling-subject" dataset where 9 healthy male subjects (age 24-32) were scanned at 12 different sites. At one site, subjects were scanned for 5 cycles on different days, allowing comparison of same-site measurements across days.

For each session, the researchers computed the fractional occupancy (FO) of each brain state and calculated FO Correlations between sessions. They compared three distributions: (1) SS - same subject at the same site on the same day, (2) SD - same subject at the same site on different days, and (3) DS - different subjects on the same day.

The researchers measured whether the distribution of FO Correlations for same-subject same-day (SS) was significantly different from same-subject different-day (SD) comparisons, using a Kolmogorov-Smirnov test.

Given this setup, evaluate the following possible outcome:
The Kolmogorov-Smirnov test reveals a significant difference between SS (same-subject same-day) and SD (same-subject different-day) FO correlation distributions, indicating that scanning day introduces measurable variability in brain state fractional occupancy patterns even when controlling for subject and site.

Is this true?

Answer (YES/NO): YES